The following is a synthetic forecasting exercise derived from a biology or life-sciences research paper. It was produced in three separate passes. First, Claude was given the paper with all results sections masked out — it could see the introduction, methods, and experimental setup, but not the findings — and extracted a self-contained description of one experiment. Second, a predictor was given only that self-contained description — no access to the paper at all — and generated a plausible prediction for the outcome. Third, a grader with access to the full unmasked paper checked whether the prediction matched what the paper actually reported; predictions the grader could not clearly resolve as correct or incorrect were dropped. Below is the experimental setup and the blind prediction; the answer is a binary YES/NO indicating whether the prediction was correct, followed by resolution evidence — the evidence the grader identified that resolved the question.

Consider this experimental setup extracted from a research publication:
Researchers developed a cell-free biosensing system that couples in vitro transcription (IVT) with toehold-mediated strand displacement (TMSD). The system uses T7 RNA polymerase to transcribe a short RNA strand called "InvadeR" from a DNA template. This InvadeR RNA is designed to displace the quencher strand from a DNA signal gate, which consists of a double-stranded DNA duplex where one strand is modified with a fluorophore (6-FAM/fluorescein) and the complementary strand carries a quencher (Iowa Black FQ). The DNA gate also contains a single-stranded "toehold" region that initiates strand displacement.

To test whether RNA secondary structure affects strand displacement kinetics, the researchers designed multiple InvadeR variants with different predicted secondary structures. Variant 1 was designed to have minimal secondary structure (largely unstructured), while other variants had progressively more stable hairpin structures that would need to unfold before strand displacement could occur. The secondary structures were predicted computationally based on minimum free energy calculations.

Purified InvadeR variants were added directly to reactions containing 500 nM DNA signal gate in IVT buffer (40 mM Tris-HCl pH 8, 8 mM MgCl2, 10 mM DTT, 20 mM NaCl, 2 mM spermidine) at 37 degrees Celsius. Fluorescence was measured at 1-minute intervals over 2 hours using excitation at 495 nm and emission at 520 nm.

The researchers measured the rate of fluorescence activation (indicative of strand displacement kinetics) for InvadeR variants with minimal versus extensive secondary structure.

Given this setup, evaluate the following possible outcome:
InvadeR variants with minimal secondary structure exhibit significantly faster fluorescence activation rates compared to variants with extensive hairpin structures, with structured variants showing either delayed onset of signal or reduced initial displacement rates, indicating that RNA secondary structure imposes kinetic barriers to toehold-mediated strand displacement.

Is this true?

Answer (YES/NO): YES